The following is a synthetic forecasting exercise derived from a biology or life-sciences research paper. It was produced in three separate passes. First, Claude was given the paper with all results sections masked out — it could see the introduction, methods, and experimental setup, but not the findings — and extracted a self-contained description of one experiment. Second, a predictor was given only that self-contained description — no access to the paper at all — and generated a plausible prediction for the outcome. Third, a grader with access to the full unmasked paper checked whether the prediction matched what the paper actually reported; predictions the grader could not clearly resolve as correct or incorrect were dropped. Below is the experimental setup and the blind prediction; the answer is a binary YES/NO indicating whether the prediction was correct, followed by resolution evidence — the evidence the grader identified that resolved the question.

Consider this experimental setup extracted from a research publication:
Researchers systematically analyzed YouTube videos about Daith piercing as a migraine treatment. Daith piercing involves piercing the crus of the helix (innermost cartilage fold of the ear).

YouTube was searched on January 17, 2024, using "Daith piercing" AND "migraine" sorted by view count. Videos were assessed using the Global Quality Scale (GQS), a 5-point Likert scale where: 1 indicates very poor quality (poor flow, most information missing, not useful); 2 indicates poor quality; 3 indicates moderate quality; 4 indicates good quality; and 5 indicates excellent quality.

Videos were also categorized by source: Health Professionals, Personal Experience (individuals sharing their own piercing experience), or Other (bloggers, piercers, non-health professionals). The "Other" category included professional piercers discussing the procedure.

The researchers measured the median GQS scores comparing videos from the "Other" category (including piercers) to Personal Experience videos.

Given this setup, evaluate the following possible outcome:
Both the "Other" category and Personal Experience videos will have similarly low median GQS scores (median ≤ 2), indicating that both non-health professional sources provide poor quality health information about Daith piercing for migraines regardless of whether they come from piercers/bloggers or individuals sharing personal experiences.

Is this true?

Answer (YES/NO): NO